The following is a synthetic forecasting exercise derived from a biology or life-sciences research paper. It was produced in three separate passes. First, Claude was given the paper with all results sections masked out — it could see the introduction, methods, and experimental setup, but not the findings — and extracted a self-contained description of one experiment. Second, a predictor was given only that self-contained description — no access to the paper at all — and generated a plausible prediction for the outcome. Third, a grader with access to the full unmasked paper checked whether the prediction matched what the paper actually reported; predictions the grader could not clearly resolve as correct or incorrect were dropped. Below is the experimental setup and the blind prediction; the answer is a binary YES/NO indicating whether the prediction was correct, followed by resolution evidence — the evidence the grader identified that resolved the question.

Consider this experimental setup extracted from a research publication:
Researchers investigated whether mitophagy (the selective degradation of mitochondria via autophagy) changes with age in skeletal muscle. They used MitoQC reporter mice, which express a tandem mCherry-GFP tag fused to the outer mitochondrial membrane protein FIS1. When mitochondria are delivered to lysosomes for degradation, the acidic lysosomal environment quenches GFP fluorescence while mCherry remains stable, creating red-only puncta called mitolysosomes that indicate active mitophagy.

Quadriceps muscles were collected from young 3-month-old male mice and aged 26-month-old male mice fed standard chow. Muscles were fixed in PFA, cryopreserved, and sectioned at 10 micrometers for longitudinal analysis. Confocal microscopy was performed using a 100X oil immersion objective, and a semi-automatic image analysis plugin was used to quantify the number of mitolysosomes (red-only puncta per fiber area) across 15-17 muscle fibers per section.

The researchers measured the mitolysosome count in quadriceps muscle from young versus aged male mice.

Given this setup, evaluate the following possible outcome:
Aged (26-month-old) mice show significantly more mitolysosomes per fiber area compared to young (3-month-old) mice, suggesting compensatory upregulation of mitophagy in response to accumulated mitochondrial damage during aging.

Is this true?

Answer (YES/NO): NO